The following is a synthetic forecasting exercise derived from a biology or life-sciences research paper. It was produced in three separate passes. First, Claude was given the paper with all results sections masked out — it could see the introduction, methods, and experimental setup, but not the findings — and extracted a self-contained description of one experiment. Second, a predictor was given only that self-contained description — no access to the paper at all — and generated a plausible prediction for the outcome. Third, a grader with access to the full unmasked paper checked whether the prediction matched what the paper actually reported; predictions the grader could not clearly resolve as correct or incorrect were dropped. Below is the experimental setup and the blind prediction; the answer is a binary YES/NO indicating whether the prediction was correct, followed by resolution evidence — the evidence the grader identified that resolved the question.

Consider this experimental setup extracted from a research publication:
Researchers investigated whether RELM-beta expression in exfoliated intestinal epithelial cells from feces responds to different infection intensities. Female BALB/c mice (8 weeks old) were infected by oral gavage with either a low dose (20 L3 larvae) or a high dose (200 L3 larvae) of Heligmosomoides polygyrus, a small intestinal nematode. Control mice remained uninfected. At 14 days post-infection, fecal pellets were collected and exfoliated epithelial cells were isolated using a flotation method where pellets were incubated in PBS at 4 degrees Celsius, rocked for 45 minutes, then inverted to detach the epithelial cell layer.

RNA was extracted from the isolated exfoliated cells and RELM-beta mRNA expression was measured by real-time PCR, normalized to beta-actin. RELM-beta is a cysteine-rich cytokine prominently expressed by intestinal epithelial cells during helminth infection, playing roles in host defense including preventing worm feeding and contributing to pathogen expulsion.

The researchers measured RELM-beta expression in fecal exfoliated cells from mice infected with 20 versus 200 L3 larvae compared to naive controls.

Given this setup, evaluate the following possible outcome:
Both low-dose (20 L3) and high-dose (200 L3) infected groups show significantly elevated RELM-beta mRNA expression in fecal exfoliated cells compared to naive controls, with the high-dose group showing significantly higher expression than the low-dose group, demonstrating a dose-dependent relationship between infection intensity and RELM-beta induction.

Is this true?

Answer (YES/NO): YES